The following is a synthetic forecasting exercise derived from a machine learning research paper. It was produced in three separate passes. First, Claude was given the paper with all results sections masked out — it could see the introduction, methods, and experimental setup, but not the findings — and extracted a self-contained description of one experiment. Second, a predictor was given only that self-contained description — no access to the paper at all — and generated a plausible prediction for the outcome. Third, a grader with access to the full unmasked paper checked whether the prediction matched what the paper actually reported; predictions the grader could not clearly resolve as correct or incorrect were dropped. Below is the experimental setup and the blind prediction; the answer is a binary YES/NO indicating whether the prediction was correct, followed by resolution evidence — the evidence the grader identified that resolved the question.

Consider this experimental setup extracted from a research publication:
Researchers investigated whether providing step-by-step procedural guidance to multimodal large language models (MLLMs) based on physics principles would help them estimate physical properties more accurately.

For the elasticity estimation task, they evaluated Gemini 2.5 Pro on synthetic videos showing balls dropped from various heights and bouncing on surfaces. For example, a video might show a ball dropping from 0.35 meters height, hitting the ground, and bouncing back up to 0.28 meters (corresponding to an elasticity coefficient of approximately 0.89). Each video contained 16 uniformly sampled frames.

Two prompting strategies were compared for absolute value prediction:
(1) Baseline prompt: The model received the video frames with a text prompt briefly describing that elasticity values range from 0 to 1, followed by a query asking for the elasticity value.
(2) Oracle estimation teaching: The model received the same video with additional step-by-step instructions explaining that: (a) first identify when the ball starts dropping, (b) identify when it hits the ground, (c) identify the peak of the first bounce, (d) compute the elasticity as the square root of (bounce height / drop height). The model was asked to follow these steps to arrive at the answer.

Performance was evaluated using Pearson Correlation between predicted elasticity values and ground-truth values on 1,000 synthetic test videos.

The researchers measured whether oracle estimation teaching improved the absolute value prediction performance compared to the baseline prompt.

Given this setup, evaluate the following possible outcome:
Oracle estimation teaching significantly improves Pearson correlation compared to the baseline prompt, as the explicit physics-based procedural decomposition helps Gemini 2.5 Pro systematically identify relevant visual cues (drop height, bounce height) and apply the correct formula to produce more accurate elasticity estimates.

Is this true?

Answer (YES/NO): NO